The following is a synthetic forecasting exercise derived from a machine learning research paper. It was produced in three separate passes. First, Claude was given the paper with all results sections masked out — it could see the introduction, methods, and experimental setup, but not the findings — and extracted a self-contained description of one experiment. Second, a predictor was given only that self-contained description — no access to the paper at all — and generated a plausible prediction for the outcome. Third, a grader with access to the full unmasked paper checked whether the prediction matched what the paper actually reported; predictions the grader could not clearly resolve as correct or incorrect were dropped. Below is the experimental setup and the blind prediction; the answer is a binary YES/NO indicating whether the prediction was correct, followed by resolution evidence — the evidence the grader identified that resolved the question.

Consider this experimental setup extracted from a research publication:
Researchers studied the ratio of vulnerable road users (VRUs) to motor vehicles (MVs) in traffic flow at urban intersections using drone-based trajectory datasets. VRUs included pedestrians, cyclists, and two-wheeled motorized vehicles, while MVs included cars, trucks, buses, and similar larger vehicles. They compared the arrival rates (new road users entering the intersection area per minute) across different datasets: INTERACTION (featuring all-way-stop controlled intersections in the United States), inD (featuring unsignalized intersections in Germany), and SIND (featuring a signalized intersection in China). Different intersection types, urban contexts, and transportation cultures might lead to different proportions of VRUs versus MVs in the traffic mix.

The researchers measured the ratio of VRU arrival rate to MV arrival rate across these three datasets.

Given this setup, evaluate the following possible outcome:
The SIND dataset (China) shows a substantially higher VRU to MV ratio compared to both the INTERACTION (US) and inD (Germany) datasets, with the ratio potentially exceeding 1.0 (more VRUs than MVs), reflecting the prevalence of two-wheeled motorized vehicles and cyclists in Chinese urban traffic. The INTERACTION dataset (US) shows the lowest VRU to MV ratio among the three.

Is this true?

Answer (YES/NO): NO